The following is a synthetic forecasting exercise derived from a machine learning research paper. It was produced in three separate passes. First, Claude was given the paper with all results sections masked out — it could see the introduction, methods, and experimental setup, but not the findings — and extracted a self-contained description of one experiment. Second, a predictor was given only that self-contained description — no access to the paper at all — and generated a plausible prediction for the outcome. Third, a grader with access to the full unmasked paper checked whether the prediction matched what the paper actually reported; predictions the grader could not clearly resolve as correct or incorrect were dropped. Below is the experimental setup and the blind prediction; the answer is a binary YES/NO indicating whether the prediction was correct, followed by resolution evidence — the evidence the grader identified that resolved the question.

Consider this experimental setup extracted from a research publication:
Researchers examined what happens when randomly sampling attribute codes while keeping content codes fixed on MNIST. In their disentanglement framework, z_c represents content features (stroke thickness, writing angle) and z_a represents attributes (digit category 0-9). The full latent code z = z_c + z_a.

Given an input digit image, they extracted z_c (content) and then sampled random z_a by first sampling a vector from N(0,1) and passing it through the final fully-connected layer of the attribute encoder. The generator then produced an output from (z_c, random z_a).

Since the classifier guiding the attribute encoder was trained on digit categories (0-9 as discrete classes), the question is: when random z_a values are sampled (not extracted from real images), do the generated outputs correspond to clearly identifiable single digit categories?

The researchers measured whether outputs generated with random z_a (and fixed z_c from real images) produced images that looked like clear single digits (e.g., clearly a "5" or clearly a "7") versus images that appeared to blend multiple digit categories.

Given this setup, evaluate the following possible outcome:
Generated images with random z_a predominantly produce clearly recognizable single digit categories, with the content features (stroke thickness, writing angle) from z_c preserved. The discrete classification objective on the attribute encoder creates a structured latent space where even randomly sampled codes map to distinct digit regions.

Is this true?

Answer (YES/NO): NO